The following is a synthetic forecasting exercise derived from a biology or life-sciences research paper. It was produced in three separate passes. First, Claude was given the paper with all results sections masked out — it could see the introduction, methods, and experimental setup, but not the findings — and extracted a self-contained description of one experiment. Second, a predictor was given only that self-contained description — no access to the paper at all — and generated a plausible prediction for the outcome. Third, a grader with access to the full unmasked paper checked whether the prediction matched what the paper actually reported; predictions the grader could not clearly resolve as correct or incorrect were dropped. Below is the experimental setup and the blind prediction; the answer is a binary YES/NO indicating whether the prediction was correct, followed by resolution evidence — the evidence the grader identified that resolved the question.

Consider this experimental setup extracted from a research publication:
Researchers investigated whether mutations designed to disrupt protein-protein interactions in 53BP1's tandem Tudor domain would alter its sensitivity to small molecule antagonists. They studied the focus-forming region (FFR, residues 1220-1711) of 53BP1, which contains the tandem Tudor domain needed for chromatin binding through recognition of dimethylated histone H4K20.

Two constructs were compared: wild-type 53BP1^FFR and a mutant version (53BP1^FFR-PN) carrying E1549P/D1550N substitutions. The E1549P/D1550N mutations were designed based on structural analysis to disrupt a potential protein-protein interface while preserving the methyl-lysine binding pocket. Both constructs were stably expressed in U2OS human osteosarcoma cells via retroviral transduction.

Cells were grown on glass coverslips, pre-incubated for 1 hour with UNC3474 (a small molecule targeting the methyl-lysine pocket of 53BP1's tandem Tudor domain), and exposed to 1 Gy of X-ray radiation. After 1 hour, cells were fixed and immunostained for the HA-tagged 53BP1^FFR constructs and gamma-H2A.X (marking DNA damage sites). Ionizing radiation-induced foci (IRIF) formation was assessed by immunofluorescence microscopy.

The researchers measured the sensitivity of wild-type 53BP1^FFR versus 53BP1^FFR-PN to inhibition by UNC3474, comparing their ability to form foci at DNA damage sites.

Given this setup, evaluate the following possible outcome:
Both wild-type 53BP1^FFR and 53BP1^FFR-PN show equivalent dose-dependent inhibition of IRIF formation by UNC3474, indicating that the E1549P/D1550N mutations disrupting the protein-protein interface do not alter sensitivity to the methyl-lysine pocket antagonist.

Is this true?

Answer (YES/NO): NO